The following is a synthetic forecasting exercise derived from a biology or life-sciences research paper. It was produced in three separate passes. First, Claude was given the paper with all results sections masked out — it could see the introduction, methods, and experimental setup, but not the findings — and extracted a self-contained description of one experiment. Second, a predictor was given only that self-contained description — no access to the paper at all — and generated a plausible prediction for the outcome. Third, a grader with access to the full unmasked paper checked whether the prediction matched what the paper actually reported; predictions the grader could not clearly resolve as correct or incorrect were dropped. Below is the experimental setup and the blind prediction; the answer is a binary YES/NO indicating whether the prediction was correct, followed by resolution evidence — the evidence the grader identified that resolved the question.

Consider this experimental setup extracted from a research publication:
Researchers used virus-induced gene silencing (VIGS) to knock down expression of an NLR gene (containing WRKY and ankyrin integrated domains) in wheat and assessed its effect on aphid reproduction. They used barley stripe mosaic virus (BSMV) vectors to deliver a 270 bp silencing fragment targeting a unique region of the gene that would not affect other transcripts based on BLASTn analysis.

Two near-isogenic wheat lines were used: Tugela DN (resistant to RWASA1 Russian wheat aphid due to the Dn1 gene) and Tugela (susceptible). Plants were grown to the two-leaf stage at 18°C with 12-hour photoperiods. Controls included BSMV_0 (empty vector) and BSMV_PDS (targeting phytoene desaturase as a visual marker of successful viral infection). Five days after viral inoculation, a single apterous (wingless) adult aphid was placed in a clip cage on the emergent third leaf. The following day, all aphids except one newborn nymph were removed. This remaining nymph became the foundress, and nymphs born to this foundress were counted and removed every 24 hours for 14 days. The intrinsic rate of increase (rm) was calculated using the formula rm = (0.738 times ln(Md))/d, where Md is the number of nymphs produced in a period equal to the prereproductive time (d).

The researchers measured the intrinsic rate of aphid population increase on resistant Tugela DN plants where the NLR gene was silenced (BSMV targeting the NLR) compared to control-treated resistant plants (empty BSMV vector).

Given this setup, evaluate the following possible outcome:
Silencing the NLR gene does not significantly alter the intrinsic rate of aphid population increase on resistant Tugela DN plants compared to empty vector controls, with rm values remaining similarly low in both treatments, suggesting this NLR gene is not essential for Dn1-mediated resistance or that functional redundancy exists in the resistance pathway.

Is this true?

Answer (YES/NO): NO